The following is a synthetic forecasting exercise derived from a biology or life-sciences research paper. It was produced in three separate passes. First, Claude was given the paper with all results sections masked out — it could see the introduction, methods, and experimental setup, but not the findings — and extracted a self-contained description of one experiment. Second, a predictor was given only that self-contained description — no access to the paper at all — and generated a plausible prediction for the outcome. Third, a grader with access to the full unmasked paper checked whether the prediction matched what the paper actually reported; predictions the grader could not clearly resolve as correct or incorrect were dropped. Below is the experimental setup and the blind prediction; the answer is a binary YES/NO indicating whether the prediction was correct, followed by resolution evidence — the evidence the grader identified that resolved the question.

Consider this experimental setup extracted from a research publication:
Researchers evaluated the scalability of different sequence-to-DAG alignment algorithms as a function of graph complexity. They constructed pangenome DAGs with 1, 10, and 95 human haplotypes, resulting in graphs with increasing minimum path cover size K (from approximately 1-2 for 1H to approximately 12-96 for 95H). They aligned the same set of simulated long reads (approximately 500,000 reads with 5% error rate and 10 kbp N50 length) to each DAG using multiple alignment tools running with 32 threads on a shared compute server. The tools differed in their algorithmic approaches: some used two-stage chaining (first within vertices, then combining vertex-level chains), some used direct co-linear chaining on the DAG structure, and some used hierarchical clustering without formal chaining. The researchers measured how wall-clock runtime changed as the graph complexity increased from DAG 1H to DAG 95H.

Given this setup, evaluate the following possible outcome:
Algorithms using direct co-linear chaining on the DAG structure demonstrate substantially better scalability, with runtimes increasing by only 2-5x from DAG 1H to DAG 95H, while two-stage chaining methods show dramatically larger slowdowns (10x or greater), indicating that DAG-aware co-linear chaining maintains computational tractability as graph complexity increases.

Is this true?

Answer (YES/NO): NO